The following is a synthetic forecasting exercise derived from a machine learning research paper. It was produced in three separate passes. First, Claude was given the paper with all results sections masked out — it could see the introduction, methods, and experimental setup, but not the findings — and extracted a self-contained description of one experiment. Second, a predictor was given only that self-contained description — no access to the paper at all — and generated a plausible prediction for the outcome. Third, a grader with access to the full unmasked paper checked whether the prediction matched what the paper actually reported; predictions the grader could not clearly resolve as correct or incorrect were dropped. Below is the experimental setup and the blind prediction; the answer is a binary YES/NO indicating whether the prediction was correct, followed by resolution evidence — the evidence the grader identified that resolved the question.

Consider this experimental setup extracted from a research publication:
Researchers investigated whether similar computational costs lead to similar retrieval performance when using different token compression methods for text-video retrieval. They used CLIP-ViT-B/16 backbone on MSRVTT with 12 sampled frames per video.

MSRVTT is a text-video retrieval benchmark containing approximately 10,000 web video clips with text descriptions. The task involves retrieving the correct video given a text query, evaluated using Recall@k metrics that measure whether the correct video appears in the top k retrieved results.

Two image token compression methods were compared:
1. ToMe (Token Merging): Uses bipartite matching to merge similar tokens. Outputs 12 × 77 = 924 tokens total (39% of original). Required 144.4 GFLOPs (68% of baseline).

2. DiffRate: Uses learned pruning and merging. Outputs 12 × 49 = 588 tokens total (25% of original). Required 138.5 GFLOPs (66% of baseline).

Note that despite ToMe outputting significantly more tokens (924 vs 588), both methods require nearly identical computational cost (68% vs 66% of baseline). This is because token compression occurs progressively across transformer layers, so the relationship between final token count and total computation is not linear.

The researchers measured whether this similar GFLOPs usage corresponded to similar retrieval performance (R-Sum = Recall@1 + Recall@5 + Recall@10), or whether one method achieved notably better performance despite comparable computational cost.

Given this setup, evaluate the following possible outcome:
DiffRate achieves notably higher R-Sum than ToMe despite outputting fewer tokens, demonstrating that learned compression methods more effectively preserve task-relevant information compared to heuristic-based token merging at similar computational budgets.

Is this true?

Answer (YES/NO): NO